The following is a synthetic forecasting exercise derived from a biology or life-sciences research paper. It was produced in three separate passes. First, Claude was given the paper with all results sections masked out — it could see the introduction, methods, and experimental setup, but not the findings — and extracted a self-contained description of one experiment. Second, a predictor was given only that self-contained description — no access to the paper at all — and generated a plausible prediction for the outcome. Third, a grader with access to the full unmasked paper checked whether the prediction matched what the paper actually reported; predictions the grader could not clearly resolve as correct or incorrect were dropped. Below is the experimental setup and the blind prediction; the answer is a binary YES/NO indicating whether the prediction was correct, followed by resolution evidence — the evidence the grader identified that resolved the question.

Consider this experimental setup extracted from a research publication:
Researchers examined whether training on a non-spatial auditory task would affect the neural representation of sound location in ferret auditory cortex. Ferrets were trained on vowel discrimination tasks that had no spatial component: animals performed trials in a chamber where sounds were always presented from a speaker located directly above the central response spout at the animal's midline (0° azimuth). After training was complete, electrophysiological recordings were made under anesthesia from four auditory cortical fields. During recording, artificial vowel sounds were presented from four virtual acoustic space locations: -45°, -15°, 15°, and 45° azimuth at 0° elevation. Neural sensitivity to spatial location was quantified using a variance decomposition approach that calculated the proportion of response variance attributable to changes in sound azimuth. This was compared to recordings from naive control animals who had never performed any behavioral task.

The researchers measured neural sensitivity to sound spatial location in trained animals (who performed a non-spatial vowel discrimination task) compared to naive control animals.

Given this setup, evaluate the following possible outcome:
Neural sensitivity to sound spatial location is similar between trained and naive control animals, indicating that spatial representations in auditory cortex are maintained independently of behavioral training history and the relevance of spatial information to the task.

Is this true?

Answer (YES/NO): NO